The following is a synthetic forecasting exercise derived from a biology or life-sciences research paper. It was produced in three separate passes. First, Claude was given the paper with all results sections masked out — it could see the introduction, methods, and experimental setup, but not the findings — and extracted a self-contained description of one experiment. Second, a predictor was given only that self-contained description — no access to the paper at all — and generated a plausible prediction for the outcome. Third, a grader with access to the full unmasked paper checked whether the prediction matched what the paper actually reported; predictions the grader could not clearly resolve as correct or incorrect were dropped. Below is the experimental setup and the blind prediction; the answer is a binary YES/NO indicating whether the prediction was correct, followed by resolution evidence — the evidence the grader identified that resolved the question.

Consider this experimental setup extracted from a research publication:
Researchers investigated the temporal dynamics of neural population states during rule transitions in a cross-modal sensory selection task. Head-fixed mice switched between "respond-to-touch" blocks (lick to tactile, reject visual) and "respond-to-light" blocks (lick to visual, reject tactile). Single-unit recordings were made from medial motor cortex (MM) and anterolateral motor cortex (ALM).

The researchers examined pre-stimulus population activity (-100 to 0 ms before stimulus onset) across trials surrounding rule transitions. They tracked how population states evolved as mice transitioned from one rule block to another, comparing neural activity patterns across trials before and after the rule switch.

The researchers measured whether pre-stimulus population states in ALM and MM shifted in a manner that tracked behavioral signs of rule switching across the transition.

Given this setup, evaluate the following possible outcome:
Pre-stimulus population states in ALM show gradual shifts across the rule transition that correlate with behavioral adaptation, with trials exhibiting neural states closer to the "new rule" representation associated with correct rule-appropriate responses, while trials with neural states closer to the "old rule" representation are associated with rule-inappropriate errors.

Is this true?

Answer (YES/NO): NO